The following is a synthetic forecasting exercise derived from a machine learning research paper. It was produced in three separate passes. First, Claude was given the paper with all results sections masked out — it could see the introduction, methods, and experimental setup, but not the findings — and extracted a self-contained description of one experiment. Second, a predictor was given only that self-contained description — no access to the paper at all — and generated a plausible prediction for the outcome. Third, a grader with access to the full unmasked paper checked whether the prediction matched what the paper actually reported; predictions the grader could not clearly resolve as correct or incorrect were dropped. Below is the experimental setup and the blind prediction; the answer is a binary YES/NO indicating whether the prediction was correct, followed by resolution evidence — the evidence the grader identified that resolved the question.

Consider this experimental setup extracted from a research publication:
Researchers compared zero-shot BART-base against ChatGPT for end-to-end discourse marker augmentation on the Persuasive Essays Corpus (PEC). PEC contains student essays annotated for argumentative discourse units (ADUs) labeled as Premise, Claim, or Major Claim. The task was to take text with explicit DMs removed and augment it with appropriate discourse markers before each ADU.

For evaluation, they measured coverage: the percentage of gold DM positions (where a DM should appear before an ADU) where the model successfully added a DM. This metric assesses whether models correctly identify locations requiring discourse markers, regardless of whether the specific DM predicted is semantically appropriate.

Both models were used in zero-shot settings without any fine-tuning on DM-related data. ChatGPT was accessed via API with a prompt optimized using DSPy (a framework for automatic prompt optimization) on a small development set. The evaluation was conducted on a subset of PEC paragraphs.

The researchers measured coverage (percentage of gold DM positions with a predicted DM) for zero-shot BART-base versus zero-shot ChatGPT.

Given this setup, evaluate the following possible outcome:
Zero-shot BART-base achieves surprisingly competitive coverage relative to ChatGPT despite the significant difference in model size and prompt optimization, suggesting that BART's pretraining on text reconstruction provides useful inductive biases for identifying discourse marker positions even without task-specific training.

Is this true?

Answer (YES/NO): NO